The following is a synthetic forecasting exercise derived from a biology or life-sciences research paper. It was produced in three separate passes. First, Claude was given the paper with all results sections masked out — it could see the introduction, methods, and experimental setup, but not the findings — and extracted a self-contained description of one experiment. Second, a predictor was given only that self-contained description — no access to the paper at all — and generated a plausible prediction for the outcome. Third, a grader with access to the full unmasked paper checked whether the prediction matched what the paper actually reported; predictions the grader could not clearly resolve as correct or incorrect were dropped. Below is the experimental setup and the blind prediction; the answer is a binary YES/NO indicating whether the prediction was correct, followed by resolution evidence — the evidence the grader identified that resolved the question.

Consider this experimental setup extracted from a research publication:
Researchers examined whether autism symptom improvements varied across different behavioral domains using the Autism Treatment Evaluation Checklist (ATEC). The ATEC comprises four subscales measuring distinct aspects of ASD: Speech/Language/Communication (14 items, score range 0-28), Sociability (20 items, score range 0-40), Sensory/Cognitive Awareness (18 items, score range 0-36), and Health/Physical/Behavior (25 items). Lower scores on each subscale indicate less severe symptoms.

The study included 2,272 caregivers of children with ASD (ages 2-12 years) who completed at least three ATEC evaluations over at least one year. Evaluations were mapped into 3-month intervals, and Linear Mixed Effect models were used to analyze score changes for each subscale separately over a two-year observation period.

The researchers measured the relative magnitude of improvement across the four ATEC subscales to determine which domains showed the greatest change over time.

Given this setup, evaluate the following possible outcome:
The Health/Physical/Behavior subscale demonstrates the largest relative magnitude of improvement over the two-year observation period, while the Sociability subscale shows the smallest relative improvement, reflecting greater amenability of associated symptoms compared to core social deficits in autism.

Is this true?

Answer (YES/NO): NO